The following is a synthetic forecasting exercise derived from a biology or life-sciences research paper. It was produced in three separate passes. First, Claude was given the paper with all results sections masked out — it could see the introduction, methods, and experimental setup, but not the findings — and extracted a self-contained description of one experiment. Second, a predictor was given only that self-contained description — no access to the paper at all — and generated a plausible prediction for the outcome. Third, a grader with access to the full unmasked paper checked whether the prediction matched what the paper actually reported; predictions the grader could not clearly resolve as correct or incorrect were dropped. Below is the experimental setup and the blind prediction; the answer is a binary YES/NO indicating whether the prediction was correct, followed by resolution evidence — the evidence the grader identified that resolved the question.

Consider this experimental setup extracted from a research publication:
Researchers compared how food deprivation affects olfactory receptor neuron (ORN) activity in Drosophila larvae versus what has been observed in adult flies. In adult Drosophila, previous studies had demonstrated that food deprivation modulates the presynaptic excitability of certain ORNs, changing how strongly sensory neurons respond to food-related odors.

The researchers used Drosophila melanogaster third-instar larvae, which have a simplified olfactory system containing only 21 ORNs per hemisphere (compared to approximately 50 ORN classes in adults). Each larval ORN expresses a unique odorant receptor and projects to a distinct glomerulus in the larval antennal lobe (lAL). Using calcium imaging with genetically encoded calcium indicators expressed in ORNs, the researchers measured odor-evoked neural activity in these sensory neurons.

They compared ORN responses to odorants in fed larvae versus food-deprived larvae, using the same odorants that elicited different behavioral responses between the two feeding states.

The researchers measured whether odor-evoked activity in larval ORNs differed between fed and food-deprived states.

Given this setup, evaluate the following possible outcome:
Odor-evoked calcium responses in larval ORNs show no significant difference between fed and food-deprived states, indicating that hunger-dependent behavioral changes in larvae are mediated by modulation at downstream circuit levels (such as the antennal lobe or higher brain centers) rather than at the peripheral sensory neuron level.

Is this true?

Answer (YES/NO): YES